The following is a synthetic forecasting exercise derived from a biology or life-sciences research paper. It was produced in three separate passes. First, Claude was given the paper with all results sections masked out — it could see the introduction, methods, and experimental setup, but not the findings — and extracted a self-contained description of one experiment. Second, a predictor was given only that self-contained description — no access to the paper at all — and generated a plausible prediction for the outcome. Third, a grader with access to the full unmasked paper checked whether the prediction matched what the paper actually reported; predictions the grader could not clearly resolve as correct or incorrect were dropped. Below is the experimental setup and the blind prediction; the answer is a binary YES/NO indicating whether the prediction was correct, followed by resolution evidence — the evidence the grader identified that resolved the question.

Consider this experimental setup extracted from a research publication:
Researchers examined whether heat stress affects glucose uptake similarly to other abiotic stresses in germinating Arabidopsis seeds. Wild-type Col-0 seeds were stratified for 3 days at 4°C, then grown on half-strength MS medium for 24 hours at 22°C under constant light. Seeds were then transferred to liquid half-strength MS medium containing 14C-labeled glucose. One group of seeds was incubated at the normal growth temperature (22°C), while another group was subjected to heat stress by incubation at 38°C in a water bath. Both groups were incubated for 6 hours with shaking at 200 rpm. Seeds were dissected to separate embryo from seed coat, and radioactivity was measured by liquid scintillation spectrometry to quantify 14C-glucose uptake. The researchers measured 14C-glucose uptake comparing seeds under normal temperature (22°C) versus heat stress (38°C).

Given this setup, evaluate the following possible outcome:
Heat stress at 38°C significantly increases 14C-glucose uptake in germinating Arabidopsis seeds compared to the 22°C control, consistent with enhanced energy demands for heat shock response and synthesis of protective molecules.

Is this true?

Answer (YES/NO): NO